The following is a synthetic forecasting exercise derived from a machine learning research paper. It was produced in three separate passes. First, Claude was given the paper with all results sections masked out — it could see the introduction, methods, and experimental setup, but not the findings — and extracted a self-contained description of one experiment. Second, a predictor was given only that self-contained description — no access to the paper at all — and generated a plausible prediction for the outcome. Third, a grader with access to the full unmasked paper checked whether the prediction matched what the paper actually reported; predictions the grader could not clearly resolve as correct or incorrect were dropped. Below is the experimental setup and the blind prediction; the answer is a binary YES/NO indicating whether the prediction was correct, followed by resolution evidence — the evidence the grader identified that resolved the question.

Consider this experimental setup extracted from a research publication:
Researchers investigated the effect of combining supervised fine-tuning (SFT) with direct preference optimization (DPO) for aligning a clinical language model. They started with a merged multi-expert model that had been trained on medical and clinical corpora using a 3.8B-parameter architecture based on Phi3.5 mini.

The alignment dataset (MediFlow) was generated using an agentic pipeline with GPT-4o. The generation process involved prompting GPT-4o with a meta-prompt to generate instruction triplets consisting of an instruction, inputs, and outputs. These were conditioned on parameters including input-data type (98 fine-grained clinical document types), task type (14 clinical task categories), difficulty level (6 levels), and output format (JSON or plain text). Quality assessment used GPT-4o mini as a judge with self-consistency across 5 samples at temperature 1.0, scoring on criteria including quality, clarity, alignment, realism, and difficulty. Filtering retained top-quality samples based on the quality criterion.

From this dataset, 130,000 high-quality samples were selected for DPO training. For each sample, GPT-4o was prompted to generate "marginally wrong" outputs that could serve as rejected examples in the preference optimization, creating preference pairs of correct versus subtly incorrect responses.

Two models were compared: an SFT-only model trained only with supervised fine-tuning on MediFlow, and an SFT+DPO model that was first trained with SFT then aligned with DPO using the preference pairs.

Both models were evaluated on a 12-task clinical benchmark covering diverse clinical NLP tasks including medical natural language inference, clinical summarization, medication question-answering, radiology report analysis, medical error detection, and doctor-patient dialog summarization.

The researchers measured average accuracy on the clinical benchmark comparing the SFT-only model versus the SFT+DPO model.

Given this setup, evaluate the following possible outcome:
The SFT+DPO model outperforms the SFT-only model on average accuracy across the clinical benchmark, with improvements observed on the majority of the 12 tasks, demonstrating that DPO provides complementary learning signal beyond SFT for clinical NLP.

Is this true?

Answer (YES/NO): NO